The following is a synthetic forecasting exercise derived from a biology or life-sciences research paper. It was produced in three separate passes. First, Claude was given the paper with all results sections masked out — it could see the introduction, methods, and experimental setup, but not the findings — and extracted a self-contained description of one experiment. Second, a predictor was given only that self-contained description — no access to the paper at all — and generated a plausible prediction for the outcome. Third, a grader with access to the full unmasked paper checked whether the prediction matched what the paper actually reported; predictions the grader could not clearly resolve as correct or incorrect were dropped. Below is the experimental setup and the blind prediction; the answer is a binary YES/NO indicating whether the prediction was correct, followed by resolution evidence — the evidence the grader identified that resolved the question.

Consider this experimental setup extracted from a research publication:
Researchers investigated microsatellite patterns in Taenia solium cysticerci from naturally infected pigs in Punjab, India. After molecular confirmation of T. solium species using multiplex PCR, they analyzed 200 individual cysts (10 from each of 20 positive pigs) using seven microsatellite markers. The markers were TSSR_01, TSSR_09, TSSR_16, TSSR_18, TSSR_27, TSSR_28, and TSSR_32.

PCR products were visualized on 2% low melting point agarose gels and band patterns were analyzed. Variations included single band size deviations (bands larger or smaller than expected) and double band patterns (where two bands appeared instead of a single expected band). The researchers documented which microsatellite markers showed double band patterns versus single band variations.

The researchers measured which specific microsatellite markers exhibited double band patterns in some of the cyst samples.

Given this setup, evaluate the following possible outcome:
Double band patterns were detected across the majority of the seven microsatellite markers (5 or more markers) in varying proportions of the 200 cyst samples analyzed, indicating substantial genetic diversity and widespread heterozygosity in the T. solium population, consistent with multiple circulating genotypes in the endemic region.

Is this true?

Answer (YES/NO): NO